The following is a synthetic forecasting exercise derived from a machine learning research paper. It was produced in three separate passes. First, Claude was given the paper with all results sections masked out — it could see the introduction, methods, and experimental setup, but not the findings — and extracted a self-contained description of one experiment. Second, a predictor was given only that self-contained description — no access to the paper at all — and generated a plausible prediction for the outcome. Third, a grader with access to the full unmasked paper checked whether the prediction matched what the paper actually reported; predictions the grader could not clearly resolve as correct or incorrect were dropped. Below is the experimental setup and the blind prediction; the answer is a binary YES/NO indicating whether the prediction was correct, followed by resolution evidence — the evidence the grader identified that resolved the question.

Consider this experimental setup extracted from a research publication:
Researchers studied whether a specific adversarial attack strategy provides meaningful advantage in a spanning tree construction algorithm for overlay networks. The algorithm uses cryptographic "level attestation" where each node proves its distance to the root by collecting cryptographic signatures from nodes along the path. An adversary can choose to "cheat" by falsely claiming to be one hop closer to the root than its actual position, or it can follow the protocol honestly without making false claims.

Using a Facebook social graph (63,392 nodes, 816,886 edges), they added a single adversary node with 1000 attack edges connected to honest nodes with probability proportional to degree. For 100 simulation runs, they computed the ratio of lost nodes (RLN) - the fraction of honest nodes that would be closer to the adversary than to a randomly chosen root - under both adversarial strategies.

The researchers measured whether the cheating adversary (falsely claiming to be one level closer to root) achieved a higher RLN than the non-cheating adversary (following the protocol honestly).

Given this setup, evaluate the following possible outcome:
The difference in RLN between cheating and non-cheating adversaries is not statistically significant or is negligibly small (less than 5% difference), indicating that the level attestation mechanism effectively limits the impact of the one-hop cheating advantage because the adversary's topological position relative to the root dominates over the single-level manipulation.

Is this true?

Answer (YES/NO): NO